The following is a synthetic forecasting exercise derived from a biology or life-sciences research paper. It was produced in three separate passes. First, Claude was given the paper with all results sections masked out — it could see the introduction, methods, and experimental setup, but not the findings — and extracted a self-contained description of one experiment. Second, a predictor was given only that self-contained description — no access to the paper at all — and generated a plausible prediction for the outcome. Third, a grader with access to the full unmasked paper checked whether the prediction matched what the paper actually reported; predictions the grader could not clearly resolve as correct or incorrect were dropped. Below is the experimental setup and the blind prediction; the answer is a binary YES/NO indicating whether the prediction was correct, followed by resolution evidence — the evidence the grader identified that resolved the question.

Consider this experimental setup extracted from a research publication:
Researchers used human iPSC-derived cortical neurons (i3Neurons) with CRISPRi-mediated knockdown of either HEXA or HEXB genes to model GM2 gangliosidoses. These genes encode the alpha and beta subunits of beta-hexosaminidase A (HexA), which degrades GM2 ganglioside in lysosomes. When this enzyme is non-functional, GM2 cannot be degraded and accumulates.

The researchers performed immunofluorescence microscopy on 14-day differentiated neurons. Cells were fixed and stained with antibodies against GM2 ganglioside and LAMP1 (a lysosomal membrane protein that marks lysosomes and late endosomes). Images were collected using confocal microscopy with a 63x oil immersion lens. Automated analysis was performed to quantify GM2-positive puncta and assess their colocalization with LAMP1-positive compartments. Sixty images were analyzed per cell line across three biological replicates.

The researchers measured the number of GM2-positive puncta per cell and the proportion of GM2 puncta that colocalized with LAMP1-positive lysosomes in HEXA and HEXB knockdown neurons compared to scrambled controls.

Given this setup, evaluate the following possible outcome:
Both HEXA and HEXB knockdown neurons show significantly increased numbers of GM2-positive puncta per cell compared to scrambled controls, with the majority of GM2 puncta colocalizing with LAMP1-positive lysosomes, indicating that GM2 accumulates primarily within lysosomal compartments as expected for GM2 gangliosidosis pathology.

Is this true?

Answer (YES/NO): YES